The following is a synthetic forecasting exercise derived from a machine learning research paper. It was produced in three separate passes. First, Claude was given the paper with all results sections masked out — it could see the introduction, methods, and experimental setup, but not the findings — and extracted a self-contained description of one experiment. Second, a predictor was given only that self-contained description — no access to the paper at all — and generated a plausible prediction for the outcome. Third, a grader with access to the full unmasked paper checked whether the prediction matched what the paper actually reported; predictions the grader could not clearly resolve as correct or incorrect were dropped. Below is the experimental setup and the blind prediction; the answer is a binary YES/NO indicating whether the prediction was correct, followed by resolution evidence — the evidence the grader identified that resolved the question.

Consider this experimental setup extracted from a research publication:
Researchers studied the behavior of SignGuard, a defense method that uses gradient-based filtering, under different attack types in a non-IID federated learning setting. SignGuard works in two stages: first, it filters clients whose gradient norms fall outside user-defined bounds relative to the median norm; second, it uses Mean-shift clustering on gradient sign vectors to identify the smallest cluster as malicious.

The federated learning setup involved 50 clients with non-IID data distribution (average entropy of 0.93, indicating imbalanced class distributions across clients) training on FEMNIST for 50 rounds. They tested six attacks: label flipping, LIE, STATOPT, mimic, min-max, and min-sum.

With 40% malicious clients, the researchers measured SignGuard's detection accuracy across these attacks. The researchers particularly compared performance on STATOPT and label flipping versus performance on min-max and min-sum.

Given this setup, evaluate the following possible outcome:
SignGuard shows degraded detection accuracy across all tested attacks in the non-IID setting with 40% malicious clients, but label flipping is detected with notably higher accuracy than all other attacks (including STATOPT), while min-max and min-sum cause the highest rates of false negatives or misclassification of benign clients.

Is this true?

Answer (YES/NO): NO